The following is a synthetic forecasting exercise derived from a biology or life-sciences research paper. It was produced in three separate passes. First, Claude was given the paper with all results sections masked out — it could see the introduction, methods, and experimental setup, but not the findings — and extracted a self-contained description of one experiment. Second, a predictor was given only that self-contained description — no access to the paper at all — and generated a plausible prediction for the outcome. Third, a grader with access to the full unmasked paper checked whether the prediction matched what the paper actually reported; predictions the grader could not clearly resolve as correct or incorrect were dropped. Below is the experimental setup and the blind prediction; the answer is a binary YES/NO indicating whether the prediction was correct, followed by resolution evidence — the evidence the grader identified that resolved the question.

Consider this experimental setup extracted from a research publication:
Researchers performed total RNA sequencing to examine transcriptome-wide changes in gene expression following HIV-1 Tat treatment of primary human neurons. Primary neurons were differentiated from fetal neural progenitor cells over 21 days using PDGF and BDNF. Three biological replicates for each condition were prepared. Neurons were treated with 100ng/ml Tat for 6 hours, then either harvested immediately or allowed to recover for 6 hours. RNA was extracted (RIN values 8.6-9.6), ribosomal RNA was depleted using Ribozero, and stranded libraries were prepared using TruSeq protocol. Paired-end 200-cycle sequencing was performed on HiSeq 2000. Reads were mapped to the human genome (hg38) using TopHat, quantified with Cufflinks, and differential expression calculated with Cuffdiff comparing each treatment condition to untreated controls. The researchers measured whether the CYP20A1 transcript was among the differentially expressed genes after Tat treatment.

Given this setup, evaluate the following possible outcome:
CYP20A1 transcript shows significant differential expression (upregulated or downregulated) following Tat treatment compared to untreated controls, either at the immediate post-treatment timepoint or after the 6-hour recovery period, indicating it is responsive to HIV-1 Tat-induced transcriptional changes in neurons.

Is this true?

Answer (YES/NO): NO